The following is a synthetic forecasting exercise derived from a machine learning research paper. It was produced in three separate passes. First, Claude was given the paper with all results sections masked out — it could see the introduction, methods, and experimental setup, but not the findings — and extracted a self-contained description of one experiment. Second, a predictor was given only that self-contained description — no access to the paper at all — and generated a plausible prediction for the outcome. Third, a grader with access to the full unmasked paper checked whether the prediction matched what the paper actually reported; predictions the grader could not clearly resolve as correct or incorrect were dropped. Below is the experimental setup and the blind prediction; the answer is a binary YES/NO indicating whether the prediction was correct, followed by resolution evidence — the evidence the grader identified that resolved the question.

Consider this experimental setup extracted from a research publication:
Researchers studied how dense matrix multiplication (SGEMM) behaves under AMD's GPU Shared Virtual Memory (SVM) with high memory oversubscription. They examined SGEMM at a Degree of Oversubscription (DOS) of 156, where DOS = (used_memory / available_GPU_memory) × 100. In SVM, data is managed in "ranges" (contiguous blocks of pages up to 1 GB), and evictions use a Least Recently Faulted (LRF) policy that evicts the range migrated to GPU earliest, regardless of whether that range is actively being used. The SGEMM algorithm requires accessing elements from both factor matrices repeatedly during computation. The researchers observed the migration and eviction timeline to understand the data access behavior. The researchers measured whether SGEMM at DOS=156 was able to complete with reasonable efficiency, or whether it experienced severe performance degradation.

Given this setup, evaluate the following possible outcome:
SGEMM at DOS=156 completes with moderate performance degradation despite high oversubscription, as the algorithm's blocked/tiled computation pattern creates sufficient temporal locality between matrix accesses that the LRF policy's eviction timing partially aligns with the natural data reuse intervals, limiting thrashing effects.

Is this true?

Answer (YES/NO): NO